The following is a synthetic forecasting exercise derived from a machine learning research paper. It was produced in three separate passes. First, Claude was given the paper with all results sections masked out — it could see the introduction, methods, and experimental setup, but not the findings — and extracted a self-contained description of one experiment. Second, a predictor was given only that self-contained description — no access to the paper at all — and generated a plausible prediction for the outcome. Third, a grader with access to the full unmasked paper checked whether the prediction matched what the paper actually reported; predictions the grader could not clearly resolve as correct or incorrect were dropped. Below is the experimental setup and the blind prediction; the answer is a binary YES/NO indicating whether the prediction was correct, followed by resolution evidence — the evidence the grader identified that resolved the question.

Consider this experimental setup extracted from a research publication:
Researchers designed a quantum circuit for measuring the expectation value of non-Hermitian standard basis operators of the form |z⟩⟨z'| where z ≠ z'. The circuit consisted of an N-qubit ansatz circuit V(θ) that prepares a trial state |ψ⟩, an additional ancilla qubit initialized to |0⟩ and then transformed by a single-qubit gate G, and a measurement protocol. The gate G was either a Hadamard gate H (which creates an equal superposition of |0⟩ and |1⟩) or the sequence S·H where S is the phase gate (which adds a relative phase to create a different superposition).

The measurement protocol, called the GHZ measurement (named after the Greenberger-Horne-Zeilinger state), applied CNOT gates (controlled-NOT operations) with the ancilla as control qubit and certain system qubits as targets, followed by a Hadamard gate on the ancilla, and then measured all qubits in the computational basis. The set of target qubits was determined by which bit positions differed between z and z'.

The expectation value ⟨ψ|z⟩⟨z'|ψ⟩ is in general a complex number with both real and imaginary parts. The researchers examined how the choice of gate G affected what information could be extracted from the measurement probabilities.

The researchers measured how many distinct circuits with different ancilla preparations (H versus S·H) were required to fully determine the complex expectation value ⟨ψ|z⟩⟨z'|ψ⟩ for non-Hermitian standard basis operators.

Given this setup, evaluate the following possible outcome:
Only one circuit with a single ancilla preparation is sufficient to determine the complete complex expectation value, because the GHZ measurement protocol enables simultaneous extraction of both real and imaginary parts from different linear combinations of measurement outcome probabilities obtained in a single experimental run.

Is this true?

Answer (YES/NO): NO